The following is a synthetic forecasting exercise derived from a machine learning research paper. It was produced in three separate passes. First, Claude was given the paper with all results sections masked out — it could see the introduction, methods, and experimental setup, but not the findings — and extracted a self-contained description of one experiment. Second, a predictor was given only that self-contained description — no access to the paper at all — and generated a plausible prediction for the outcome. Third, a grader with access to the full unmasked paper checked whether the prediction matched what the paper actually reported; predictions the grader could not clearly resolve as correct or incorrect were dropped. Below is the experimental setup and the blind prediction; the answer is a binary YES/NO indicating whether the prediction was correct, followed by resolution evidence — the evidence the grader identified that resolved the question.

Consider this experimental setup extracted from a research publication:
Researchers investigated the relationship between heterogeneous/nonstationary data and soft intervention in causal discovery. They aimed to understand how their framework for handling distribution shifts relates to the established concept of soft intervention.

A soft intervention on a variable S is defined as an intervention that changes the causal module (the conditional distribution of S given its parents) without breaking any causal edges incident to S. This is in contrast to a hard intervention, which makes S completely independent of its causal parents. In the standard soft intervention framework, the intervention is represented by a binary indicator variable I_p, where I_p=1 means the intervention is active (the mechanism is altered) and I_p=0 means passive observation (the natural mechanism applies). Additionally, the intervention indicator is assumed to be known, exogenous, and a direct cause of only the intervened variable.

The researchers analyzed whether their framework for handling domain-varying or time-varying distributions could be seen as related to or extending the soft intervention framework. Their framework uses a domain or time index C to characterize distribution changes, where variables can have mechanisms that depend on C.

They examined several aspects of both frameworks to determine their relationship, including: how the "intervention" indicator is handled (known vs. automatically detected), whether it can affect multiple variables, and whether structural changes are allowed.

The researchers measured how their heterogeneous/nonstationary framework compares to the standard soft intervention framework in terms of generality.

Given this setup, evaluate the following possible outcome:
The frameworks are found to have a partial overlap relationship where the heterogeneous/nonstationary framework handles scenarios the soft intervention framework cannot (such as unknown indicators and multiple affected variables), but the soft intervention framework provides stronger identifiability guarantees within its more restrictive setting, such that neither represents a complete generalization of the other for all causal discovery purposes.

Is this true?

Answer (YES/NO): NO